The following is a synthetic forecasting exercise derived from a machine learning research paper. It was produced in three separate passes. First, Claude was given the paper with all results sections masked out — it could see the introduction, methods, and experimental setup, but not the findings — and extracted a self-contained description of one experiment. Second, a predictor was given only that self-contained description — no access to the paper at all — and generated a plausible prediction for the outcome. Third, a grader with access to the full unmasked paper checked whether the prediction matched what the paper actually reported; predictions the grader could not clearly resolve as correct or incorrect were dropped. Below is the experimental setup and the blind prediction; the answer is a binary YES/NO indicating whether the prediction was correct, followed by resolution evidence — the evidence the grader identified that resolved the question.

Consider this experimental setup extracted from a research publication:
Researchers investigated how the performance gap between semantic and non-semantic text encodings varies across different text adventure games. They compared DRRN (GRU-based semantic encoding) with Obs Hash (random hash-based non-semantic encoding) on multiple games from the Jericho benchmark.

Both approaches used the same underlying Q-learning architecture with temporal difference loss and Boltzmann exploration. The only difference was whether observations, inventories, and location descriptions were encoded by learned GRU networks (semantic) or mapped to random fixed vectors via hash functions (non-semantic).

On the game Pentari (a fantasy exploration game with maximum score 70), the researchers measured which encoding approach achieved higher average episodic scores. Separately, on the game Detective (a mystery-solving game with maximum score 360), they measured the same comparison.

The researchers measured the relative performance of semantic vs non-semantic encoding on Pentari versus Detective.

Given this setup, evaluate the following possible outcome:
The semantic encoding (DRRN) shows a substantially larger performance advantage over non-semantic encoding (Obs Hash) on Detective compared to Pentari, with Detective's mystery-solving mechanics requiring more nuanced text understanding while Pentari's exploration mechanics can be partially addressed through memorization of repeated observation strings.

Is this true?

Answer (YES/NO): NO